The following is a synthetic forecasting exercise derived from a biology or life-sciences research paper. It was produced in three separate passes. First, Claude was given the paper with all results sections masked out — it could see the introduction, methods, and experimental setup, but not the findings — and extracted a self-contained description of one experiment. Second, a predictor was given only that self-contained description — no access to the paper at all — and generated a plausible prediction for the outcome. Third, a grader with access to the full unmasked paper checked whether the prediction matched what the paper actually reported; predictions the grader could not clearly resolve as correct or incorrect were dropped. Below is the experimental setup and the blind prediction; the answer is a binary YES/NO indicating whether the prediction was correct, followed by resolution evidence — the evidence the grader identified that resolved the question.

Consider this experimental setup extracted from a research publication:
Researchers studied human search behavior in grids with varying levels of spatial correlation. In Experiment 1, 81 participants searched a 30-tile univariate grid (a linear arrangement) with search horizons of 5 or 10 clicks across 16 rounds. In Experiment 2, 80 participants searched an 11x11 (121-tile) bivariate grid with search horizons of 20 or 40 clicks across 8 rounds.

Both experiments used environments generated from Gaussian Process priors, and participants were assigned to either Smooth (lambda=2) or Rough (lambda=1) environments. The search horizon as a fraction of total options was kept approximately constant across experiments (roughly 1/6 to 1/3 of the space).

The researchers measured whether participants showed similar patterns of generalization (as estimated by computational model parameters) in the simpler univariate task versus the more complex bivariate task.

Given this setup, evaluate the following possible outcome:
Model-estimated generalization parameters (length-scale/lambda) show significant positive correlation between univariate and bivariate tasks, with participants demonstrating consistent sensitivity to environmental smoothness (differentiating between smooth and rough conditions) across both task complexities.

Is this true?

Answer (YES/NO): NO